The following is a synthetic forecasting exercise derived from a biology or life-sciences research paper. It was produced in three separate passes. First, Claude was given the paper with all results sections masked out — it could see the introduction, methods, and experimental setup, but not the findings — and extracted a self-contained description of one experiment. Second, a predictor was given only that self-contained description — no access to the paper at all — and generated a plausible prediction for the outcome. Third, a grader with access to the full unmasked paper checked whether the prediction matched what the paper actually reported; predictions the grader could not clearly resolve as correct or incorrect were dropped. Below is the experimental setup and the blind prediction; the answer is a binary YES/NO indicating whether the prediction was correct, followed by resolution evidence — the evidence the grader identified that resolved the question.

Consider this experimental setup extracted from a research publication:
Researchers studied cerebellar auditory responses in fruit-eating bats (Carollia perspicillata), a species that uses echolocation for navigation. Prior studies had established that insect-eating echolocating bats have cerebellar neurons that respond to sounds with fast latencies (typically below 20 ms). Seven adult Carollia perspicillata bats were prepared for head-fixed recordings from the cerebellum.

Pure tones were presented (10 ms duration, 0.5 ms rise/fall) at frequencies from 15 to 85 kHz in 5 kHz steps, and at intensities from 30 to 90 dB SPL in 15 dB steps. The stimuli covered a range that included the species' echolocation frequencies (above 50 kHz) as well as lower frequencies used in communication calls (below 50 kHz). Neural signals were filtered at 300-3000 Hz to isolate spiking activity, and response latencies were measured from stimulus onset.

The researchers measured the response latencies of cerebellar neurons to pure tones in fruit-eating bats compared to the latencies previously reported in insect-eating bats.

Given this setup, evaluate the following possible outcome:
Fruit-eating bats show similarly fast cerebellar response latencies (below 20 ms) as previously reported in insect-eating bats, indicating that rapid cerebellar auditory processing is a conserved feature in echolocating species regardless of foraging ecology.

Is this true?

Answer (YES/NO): YES